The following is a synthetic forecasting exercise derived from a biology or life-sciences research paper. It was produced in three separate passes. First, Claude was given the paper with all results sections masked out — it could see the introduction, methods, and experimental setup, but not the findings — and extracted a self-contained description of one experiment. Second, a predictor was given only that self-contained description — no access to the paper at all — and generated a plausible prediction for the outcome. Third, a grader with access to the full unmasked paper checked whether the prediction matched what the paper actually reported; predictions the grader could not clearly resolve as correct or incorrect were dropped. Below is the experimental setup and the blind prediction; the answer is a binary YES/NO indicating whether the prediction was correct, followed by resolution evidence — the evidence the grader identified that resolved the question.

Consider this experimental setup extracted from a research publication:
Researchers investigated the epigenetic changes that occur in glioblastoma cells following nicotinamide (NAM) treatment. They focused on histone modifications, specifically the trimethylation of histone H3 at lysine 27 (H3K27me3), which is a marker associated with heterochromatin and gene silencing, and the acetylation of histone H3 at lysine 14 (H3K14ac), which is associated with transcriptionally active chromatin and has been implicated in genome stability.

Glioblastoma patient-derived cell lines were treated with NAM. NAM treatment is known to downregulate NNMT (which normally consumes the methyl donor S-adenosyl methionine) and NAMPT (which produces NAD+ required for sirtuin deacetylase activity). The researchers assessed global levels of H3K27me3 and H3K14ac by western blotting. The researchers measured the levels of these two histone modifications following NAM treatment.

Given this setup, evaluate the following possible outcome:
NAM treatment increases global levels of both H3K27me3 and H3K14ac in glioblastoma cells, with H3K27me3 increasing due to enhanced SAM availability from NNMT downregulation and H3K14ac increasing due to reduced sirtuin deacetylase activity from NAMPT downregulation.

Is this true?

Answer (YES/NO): YES